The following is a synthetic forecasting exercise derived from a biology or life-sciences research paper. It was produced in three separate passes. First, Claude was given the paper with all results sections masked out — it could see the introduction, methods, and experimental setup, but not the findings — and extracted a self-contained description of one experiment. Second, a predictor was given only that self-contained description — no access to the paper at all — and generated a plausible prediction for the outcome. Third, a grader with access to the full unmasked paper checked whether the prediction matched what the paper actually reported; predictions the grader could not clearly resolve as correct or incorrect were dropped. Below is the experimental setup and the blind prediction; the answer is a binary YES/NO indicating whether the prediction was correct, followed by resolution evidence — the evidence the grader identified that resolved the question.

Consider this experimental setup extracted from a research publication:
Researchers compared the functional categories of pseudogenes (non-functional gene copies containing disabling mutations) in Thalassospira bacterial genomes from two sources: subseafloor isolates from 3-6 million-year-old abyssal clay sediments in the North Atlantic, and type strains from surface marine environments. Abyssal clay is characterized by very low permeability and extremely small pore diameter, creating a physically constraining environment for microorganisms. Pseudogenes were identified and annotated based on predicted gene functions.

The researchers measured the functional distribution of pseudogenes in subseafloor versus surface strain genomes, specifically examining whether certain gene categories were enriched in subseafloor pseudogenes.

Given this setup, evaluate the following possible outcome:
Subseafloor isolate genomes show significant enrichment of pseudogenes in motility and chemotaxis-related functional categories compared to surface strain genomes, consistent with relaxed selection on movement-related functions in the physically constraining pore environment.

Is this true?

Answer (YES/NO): YES